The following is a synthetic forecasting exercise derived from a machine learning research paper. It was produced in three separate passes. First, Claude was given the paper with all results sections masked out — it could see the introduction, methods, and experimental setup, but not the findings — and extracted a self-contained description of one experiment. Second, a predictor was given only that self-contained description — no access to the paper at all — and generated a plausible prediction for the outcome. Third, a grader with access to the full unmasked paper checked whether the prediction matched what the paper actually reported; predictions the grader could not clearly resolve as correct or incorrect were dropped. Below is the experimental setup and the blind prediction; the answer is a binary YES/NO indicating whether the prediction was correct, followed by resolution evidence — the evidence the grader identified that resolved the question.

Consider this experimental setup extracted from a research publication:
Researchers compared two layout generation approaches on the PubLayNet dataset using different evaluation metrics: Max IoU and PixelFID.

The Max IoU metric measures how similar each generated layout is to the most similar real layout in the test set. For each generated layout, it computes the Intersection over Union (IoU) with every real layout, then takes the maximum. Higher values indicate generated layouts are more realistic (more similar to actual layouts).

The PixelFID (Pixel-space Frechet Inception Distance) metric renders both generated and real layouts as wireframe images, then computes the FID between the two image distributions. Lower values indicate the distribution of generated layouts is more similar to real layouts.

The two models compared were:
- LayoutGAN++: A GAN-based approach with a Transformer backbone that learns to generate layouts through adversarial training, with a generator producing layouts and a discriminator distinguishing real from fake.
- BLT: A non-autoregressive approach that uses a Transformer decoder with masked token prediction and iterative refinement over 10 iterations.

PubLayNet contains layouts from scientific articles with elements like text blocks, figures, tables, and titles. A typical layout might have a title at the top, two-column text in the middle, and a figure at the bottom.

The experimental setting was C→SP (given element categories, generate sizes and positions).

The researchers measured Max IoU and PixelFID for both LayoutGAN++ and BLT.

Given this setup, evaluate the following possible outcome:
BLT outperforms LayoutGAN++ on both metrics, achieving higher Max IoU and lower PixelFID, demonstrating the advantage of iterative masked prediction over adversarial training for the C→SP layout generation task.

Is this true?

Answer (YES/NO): NO